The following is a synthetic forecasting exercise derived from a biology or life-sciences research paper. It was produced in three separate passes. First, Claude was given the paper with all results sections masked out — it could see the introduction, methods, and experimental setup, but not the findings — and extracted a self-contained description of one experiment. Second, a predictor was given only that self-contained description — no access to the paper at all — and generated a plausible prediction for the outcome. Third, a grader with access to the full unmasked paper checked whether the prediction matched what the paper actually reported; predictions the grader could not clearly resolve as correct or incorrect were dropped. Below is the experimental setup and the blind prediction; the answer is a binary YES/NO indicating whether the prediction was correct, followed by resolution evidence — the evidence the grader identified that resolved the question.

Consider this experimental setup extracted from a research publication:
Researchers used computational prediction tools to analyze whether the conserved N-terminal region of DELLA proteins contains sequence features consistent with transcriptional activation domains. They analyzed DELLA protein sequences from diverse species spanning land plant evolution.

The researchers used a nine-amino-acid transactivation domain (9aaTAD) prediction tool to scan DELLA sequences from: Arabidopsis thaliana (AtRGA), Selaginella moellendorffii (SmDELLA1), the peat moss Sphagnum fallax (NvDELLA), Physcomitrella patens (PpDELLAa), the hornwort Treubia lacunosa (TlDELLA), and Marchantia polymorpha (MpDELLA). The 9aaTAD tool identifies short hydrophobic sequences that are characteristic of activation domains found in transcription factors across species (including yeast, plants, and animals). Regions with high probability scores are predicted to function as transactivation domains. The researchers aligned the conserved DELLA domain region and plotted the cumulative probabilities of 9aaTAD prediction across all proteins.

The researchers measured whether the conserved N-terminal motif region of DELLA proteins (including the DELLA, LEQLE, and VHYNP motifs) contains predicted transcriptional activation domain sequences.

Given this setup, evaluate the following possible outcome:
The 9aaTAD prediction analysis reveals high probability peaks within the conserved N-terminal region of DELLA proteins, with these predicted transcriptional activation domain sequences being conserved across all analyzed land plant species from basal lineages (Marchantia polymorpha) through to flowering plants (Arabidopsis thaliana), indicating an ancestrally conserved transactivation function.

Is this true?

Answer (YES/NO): YES